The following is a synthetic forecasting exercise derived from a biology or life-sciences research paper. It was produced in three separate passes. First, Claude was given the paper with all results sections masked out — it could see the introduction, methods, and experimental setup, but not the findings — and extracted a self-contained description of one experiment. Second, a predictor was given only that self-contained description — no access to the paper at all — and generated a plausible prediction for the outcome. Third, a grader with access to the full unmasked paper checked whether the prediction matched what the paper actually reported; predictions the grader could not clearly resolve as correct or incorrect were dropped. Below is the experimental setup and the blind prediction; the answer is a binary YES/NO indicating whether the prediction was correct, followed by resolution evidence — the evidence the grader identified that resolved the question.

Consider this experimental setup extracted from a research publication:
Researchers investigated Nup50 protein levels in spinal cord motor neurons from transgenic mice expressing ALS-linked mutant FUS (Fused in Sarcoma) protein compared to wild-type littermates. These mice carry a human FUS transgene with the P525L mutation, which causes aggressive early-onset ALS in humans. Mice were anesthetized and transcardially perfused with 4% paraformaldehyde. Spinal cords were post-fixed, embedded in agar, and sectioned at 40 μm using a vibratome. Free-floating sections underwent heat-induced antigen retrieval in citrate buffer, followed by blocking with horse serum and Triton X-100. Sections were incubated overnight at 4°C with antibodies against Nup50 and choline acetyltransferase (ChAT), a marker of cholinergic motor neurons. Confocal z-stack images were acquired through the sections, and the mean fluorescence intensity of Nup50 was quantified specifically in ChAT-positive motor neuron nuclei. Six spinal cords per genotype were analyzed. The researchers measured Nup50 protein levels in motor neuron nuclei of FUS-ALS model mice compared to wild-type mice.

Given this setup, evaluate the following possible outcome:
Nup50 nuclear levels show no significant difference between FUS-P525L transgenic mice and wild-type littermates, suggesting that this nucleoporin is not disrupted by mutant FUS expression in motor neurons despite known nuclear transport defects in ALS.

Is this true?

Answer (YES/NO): NO